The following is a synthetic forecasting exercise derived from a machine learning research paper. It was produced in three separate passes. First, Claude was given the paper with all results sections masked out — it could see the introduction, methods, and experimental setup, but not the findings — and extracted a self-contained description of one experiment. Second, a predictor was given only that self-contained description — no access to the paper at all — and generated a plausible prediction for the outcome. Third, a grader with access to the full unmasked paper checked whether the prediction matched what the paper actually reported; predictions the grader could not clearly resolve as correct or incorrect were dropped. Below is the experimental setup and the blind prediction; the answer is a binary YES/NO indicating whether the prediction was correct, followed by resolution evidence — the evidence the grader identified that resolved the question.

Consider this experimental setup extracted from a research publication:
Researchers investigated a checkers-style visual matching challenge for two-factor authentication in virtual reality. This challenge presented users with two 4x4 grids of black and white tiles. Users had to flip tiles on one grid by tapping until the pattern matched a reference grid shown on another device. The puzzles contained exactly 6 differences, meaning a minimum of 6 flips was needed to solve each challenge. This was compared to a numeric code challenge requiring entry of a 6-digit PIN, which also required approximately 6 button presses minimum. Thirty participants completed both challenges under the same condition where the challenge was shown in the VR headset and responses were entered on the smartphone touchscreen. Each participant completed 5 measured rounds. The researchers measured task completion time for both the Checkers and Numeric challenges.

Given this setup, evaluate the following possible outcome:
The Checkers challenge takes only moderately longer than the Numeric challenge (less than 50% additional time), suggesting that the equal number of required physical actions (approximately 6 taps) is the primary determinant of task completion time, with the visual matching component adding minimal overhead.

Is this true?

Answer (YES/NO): YES